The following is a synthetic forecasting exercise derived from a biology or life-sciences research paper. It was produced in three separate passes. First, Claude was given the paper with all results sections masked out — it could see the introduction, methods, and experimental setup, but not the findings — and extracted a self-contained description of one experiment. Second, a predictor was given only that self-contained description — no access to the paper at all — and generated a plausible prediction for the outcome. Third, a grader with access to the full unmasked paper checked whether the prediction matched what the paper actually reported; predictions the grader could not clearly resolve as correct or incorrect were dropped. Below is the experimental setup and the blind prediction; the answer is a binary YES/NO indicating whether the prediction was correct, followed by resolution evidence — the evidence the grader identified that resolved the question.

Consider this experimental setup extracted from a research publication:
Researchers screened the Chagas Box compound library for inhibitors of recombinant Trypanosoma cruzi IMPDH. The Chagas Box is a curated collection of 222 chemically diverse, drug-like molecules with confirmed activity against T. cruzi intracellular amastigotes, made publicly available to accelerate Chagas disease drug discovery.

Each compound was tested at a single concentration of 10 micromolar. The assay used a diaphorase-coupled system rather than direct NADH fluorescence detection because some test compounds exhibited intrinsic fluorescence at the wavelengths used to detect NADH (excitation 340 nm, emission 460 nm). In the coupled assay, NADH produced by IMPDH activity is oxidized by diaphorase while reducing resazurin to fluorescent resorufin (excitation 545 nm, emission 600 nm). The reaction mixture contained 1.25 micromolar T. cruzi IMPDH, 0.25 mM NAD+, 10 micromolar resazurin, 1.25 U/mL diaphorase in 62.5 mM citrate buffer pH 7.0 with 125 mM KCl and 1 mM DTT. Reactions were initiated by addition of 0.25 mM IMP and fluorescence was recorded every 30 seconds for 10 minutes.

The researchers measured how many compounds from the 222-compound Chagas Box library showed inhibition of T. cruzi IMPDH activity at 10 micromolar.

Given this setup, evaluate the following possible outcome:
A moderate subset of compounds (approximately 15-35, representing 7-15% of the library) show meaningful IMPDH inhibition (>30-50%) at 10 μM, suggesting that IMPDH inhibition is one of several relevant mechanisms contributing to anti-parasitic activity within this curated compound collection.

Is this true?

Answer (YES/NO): NO